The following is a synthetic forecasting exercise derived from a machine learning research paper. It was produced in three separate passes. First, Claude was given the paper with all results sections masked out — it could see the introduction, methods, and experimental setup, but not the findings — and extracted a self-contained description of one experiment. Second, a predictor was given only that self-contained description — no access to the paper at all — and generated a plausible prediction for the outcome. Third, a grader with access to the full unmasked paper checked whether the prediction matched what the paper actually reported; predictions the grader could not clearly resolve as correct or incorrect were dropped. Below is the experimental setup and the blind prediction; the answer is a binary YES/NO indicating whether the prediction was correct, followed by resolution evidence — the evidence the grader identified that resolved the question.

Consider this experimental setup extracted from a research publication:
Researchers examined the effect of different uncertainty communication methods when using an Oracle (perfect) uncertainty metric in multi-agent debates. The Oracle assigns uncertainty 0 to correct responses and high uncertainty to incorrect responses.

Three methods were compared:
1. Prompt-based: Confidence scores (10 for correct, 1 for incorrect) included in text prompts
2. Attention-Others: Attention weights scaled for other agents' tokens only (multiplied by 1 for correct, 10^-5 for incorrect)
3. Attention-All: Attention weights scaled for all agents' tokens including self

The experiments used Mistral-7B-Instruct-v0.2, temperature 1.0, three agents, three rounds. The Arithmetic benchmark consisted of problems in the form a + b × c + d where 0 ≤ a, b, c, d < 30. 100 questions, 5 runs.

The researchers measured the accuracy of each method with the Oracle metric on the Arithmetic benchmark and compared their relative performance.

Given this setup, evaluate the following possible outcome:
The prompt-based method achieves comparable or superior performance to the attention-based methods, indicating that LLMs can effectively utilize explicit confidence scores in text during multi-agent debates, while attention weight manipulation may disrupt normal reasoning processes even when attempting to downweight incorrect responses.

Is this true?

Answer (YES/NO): NO